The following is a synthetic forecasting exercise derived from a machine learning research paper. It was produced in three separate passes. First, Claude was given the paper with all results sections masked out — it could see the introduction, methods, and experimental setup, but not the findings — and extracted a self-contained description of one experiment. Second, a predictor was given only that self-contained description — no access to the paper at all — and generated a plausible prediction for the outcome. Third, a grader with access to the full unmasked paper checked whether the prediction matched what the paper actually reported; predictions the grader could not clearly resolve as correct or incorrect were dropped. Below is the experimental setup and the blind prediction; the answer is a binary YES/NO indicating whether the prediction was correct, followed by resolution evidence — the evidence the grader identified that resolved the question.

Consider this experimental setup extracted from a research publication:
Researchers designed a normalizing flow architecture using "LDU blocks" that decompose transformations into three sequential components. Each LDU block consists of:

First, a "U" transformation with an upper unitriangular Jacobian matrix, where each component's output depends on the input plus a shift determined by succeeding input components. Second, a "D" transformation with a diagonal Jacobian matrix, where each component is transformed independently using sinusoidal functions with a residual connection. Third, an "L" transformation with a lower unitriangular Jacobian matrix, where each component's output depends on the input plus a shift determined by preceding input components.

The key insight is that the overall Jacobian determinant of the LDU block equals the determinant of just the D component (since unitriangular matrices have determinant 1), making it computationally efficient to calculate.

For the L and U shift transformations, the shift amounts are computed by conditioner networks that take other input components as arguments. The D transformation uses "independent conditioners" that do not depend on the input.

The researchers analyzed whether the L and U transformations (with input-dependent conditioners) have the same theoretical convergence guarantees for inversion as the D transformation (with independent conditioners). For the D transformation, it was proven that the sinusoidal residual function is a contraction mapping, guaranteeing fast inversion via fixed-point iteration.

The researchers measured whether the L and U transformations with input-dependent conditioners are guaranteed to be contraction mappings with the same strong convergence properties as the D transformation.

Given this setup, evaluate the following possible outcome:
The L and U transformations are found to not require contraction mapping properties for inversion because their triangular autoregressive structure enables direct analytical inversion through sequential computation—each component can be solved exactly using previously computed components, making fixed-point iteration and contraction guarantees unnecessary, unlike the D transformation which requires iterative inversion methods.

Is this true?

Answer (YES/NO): NO